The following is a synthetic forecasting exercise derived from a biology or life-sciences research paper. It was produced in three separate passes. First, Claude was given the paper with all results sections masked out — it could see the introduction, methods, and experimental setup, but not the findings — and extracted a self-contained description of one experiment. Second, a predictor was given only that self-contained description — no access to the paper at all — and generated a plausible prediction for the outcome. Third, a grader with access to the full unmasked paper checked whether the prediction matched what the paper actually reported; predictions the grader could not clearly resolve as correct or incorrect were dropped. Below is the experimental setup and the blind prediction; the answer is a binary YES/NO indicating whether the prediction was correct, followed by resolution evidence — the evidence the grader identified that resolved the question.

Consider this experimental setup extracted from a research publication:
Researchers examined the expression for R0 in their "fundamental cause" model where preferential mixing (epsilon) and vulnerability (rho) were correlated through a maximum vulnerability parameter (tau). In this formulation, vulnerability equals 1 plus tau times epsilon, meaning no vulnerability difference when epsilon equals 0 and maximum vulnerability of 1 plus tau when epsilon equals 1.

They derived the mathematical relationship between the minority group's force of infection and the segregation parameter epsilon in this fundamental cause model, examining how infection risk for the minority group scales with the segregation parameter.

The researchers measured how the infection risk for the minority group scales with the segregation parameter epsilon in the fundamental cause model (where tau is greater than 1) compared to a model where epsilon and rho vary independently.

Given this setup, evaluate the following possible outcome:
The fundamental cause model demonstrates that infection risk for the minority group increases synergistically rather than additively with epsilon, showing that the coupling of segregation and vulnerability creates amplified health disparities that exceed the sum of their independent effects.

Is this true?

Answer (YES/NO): YES